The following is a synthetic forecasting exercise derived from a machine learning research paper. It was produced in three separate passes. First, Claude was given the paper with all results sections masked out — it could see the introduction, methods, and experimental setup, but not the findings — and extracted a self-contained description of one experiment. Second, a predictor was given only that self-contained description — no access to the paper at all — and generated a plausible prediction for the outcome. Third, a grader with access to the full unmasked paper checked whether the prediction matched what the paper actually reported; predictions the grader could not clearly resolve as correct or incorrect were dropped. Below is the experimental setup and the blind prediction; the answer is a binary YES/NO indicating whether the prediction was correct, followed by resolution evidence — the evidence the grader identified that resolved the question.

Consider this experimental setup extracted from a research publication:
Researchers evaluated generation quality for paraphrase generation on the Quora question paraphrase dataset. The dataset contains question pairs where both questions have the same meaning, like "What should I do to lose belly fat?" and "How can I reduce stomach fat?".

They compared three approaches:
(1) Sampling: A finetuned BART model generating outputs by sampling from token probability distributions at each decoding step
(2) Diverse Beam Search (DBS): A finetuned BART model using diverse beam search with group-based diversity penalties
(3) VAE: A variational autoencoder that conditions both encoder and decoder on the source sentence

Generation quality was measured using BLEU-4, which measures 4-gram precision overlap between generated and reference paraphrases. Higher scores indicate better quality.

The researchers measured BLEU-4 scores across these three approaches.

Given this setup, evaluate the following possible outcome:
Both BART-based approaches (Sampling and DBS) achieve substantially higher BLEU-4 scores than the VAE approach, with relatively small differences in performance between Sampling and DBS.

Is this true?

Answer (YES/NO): NO